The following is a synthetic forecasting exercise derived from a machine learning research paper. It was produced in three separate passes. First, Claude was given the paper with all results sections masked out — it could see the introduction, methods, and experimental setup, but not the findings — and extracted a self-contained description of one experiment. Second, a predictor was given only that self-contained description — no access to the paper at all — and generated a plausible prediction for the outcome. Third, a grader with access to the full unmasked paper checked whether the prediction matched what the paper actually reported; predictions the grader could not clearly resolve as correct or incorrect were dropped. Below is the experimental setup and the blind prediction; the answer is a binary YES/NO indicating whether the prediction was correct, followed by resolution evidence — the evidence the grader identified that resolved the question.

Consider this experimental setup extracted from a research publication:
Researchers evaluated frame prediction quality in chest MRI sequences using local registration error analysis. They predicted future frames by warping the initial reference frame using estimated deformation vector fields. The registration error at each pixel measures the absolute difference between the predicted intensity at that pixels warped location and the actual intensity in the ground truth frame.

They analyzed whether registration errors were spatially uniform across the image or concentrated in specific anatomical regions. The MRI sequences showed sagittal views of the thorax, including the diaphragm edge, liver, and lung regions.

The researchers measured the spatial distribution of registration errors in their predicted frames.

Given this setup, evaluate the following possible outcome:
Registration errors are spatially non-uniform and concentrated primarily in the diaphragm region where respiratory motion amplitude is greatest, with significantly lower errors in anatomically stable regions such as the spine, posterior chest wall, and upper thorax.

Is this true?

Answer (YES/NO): NO